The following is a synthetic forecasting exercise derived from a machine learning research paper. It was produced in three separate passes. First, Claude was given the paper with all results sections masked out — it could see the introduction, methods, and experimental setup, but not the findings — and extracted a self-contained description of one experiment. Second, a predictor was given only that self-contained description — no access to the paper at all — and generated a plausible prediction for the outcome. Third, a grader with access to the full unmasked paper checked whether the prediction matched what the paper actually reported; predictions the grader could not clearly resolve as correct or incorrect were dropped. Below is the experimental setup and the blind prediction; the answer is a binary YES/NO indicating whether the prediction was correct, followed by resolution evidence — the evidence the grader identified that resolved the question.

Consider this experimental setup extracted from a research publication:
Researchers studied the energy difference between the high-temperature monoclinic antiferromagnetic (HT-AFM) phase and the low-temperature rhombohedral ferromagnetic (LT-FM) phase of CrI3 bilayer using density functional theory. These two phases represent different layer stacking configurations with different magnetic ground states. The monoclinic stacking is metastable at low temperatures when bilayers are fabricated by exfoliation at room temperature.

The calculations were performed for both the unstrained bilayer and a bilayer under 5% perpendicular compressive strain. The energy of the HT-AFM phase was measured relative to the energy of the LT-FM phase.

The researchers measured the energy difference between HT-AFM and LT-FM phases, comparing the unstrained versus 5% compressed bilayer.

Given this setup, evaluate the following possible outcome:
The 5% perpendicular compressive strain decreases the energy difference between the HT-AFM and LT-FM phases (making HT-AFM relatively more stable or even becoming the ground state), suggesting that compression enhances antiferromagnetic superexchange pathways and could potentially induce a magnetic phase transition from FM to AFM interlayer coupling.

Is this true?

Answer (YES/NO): NO